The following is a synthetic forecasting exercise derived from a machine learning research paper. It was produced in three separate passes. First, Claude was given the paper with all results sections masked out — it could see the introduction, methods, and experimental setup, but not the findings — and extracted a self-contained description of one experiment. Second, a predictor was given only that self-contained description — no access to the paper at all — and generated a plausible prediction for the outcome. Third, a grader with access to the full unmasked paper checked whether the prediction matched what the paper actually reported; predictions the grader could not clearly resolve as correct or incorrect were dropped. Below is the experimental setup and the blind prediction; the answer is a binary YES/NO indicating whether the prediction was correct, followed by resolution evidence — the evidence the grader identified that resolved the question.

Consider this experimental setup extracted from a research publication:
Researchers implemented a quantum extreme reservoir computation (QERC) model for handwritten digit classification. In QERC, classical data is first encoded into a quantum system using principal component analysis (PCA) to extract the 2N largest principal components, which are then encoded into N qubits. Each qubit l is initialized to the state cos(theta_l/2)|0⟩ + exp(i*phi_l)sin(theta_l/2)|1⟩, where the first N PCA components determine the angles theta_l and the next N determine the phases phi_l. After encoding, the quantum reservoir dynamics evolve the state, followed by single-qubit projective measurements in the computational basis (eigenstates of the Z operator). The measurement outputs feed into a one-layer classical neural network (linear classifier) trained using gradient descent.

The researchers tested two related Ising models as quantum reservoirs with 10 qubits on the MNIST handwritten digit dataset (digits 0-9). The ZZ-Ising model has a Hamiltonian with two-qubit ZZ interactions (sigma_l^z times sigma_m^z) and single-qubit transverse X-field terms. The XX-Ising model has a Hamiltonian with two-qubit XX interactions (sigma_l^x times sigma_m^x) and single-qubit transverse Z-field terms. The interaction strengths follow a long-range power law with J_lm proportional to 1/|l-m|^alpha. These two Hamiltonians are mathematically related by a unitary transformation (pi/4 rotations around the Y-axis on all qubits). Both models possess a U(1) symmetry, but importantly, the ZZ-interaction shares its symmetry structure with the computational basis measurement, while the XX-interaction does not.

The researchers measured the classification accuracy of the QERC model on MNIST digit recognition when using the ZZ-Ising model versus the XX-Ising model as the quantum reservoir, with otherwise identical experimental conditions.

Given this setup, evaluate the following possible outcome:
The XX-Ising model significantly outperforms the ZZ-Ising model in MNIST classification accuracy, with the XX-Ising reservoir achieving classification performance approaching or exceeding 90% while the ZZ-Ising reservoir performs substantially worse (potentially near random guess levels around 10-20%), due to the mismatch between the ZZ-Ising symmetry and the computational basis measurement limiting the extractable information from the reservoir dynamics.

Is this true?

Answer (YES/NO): NO